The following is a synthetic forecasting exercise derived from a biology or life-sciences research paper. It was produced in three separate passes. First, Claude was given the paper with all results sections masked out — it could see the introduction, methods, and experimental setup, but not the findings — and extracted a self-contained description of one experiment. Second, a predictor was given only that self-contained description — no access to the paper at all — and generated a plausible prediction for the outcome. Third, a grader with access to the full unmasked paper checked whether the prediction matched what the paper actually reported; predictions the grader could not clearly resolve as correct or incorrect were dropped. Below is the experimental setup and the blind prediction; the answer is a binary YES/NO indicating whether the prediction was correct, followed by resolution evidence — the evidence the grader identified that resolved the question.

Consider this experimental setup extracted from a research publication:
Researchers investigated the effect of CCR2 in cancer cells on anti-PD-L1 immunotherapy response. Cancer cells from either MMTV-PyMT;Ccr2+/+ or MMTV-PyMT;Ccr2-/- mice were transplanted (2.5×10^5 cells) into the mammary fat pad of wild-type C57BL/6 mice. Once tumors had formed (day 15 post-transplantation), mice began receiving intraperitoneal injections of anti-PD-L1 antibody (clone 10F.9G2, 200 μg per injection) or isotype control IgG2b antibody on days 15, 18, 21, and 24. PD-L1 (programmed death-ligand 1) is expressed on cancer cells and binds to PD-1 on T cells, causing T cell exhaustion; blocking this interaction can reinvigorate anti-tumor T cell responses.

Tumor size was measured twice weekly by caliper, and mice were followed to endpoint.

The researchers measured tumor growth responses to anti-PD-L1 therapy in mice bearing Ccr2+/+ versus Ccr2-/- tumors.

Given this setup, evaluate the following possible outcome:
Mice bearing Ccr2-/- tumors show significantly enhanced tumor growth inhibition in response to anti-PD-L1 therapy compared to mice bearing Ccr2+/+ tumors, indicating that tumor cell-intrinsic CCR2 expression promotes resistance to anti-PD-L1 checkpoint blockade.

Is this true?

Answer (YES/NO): NO